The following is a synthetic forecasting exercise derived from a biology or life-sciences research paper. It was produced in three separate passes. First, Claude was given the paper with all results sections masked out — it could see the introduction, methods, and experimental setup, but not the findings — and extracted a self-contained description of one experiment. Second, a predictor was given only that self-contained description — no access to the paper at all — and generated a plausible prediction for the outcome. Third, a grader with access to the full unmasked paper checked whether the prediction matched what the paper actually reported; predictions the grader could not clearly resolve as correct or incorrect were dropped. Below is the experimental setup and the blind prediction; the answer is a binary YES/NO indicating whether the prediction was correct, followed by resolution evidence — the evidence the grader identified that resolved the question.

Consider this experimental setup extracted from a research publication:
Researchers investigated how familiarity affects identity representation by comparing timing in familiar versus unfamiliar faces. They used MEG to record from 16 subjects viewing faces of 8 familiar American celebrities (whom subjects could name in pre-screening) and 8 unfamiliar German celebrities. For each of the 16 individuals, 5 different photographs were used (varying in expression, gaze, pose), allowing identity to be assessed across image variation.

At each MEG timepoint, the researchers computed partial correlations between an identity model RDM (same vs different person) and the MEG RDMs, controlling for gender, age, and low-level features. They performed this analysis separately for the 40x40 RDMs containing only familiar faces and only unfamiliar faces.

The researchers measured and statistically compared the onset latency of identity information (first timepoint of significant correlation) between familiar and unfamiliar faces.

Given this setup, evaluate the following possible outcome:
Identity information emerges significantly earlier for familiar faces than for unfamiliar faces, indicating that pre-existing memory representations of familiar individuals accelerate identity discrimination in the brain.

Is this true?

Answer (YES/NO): NO